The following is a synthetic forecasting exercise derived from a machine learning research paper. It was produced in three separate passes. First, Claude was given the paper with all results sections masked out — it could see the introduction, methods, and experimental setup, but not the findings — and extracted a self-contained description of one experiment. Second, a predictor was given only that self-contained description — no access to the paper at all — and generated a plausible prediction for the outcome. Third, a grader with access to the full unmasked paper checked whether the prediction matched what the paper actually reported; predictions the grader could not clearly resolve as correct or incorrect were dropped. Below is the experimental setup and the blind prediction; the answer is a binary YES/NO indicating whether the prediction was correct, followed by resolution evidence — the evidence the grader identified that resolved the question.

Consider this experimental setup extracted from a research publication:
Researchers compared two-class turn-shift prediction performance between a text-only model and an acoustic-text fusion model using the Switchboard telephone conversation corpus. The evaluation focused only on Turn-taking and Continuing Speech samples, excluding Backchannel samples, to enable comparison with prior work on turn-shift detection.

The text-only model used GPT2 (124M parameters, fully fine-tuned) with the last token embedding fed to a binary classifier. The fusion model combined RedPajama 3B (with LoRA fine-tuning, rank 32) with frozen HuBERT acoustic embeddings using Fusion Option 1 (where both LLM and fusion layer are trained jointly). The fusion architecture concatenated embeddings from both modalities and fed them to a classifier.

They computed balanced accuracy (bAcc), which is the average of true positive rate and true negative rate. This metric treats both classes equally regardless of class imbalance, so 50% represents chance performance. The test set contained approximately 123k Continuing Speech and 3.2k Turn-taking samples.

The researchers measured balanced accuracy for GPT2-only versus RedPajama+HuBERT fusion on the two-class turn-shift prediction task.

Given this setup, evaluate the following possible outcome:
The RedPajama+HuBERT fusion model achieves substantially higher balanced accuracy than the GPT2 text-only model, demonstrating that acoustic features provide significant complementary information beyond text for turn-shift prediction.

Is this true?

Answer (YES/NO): YES